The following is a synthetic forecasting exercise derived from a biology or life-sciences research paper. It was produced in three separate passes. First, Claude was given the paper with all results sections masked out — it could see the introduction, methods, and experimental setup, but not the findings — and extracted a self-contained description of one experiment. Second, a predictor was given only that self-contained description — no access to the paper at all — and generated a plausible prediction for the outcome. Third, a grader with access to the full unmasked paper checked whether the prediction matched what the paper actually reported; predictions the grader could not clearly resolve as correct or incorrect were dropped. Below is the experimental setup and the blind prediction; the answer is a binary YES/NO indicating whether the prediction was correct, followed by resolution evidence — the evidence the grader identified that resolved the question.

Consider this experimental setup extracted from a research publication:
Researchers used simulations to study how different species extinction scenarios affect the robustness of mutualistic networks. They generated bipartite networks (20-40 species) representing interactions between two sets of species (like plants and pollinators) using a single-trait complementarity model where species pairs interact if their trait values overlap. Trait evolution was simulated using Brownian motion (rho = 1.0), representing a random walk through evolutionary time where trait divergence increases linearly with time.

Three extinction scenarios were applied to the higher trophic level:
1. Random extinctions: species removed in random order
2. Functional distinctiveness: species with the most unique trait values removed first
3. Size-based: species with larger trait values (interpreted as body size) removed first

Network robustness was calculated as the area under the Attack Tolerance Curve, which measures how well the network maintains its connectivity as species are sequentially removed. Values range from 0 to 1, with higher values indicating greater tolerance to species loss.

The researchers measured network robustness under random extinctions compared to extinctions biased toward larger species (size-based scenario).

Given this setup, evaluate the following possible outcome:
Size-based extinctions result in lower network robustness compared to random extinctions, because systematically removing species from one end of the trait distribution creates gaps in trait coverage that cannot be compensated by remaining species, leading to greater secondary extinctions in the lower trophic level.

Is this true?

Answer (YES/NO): YES